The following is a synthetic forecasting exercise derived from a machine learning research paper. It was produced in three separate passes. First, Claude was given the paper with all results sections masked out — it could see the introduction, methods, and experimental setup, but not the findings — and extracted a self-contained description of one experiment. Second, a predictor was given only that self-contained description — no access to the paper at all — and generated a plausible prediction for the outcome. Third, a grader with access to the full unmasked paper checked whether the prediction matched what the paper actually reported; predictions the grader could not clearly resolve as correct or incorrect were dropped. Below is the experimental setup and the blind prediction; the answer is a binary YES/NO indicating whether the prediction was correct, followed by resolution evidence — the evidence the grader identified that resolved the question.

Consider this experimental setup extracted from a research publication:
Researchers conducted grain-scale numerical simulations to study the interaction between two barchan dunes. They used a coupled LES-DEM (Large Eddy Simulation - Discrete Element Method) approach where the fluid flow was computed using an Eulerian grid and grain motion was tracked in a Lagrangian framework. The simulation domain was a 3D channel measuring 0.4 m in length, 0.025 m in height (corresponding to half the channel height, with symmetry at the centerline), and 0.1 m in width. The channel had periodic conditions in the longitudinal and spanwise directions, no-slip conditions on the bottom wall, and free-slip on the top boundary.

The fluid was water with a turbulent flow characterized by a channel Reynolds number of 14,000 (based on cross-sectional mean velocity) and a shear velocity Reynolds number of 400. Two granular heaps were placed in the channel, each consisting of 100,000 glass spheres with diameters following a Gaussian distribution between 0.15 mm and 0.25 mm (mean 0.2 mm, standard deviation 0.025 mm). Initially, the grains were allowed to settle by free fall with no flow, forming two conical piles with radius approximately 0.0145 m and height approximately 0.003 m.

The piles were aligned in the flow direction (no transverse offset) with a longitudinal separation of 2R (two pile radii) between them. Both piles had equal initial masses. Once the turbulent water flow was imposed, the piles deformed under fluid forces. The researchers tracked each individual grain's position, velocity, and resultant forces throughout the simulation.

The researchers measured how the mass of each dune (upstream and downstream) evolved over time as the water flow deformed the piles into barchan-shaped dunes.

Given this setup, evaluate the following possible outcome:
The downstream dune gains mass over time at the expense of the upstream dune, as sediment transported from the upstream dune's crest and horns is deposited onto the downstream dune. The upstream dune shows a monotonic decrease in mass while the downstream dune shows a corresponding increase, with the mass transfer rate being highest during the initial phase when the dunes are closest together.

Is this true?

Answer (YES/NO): NO